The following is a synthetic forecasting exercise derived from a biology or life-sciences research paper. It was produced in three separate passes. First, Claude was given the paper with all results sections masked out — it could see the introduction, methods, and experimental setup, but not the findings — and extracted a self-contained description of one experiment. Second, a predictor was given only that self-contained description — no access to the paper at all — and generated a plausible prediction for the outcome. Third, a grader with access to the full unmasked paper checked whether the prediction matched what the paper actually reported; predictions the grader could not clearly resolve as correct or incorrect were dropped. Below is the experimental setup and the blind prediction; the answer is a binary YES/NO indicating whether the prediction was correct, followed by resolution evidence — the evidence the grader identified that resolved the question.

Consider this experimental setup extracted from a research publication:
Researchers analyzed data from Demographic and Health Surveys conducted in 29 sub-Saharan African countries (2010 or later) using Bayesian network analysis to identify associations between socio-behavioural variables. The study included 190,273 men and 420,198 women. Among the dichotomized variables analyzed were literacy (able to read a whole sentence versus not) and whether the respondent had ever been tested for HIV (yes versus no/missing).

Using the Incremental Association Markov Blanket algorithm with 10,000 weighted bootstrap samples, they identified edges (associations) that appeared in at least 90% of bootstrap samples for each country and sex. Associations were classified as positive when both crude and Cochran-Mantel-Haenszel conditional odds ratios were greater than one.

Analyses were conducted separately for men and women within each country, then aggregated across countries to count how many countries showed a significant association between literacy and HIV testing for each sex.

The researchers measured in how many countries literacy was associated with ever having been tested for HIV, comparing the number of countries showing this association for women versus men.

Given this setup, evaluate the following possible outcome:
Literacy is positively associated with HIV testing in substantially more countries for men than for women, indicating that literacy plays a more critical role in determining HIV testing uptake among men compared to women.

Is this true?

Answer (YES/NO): YES